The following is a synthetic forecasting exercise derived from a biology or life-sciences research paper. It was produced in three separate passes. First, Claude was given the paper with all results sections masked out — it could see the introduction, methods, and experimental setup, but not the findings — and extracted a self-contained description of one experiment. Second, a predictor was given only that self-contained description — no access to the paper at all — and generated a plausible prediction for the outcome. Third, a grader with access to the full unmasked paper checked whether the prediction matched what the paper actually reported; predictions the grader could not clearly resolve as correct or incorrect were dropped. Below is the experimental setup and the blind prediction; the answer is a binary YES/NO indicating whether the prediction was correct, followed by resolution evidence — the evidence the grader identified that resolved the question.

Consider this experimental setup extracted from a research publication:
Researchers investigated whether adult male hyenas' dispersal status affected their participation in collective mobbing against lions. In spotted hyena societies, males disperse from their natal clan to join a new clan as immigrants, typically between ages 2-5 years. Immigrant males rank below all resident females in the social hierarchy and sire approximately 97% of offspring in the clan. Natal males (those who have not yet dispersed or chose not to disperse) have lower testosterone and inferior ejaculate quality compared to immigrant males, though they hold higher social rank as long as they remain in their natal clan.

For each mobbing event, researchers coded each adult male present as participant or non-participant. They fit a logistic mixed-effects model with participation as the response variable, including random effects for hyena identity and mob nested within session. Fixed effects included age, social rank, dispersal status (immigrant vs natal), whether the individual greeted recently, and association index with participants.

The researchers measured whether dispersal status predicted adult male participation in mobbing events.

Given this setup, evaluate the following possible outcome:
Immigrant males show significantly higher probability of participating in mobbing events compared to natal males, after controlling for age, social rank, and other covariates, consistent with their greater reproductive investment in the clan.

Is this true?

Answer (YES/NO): NO